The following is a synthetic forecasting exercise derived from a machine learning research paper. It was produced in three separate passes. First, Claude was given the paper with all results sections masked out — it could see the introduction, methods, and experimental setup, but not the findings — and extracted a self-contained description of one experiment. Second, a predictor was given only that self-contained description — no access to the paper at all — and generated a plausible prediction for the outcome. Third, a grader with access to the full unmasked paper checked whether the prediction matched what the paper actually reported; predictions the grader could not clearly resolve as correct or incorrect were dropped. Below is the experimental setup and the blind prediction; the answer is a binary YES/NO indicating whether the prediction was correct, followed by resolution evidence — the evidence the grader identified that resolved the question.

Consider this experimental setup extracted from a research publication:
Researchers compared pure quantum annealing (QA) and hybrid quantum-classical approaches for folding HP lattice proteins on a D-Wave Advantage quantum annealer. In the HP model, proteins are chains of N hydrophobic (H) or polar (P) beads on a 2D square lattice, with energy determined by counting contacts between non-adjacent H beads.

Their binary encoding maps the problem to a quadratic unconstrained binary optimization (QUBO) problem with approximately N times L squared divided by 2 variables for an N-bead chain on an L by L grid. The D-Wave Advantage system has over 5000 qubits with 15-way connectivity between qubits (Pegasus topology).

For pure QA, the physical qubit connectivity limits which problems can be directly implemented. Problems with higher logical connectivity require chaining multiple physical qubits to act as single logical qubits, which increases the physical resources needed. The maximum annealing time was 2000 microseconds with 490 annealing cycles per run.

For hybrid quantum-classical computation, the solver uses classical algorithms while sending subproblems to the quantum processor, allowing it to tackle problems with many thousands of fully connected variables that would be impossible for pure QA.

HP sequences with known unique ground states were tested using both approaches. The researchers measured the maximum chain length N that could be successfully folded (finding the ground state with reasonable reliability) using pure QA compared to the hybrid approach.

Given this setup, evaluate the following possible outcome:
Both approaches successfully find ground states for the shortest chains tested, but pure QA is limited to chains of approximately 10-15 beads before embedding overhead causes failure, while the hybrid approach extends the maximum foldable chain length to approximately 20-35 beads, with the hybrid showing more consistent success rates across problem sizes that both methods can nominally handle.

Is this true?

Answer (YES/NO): NO